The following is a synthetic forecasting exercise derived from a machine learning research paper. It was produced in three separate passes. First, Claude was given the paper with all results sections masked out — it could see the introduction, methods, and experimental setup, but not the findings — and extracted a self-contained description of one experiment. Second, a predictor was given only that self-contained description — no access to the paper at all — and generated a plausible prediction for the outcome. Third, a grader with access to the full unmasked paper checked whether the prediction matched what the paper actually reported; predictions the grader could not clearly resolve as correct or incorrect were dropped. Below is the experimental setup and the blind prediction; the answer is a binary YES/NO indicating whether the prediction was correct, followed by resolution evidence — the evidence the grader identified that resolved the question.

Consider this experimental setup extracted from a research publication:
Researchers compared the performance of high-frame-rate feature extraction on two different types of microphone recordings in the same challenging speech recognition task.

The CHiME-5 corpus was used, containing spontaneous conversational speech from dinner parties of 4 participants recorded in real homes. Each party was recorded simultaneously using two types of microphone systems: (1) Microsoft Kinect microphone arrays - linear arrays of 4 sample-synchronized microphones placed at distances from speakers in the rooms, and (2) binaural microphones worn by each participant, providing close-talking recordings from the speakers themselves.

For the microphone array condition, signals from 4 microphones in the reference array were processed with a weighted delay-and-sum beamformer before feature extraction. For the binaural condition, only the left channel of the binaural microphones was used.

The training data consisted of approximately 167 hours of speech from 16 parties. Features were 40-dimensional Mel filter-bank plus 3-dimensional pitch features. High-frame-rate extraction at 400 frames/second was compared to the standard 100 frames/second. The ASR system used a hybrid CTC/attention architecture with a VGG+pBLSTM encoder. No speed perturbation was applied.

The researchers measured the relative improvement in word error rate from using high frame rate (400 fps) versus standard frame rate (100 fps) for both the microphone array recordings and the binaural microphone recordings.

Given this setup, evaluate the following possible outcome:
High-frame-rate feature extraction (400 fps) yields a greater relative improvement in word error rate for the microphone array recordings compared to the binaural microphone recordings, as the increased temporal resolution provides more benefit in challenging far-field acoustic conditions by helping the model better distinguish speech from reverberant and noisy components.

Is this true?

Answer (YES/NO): NO